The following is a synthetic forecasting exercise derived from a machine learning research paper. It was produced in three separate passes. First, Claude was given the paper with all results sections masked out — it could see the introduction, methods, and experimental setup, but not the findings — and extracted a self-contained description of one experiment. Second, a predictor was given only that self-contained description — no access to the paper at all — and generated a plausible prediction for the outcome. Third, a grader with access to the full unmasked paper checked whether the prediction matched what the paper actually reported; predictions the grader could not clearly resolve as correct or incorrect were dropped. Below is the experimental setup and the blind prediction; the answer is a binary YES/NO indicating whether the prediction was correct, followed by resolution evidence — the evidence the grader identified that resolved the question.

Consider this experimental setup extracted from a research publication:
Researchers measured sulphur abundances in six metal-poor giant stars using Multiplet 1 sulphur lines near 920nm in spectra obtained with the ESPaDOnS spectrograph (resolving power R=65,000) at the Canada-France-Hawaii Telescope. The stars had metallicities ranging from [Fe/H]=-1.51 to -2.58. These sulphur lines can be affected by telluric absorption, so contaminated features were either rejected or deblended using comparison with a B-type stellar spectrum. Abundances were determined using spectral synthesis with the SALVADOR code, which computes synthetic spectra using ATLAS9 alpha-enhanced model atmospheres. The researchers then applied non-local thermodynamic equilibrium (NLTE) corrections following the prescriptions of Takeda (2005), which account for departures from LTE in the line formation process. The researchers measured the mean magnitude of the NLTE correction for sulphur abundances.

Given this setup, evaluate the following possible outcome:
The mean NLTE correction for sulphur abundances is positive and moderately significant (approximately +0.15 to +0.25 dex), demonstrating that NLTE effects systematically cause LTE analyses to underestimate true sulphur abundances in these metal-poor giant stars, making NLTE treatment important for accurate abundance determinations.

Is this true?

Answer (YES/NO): NO